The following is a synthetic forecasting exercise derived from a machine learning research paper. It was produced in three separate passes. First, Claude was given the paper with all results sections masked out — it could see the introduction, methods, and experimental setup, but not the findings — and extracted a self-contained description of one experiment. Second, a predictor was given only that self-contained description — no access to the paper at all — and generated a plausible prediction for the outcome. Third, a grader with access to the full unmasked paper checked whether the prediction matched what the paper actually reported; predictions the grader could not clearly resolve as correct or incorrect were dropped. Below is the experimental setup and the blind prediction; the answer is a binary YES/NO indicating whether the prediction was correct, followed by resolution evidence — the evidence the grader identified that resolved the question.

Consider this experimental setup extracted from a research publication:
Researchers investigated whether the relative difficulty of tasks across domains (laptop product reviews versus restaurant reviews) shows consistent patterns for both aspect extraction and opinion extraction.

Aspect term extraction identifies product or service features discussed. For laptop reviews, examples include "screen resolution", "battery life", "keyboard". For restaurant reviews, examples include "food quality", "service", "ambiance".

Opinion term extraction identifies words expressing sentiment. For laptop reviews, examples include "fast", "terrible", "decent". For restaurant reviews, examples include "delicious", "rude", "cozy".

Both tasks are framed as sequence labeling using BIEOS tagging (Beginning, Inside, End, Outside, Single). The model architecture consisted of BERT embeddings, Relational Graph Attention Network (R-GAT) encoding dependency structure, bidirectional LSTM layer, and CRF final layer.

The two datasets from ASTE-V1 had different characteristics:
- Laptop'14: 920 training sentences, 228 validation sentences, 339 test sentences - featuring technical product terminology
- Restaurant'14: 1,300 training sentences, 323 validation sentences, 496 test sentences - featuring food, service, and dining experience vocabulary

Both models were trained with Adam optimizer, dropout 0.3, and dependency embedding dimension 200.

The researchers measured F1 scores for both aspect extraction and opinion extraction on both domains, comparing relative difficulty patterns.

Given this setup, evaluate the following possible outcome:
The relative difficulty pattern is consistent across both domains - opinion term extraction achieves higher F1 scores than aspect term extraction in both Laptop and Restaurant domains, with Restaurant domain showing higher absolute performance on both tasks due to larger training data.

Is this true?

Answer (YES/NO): YES